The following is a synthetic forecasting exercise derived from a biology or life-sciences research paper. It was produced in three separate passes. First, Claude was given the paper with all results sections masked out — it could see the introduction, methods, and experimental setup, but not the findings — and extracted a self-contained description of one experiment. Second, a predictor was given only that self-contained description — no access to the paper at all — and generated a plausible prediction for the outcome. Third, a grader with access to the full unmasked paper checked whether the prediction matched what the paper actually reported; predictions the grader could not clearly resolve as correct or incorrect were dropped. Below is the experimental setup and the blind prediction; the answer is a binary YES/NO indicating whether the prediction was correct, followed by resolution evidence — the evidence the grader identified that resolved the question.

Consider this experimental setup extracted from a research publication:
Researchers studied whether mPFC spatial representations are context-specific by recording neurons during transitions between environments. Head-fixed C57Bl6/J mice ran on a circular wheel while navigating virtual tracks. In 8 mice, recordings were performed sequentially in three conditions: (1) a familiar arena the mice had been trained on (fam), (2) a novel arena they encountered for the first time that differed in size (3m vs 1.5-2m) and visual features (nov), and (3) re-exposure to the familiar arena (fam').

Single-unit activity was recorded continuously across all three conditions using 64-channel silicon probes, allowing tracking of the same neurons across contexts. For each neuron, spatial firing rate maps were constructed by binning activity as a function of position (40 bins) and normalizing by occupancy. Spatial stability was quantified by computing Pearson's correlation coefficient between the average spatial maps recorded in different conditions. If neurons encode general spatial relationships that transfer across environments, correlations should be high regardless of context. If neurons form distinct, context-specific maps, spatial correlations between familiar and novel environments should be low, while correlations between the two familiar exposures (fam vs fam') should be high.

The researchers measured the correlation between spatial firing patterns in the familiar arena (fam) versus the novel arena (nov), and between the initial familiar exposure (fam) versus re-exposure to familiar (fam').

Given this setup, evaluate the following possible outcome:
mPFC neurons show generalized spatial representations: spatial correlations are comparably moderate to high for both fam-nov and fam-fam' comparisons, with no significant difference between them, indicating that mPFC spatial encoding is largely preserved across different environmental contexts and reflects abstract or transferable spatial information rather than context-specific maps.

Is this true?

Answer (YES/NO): NO